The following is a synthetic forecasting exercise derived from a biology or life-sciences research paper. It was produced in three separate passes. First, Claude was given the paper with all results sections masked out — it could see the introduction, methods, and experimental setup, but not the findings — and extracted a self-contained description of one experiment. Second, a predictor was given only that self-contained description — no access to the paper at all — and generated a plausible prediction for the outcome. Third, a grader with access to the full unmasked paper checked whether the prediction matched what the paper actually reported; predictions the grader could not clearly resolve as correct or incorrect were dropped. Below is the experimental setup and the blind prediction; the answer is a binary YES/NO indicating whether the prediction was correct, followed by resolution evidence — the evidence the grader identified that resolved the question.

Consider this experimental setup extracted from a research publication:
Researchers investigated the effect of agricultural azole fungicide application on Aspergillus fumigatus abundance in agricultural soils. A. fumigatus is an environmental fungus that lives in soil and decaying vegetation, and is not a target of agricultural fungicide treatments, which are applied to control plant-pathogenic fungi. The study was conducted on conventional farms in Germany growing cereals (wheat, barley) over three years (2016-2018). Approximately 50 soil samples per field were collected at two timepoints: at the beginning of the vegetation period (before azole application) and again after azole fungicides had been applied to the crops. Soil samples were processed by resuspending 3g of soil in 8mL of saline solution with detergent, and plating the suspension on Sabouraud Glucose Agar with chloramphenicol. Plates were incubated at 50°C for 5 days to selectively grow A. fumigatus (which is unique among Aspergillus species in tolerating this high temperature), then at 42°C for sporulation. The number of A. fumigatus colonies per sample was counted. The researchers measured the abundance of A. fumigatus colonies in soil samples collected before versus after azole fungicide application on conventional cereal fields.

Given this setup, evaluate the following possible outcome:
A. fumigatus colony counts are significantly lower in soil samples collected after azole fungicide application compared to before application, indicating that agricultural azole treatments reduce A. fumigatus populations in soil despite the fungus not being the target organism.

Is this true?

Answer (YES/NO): NO